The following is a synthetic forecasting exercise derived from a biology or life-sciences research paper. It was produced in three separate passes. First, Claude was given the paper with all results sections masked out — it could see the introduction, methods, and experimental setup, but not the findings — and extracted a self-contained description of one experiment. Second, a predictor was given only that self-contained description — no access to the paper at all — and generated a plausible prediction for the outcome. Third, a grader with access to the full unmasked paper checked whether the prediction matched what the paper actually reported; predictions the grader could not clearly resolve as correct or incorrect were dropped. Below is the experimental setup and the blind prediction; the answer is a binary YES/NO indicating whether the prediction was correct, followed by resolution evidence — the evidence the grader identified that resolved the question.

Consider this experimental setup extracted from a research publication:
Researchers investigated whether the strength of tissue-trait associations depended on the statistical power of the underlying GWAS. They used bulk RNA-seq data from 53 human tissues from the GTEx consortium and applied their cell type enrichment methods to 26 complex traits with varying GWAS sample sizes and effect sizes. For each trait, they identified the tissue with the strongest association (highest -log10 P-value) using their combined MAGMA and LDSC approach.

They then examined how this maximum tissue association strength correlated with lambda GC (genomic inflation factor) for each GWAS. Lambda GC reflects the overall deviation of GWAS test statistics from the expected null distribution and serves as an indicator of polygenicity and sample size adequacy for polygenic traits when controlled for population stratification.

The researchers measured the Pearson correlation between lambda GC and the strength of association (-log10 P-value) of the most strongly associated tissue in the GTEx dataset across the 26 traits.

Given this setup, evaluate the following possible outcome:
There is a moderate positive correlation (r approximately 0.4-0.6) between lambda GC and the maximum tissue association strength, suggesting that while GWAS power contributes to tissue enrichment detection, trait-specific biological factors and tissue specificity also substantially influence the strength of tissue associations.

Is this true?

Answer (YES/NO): NO